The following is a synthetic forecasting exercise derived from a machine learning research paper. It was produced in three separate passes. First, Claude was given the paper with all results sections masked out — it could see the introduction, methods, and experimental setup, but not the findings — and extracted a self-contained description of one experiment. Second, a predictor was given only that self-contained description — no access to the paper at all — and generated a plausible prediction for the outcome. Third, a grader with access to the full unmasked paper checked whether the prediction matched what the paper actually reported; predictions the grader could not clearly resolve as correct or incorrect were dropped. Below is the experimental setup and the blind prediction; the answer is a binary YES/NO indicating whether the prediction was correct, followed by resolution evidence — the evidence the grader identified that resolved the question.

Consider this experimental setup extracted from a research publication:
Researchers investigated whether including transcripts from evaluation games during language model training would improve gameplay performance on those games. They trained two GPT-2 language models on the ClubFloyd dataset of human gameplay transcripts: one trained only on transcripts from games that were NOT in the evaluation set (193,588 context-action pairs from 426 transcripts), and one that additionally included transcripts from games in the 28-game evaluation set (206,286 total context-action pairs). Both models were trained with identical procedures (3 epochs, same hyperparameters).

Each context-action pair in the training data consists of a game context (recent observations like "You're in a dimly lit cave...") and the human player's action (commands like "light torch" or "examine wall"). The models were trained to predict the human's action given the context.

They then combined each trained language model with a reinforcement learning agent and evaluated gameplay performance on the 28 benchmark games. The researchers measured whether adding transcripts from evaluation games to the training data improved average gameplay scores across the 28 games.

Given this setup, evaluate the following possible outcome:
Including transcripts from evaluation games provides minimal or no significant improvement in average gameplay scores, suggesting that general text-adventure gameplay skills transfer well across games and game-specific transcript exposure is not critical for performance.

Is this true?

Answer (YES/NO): NO